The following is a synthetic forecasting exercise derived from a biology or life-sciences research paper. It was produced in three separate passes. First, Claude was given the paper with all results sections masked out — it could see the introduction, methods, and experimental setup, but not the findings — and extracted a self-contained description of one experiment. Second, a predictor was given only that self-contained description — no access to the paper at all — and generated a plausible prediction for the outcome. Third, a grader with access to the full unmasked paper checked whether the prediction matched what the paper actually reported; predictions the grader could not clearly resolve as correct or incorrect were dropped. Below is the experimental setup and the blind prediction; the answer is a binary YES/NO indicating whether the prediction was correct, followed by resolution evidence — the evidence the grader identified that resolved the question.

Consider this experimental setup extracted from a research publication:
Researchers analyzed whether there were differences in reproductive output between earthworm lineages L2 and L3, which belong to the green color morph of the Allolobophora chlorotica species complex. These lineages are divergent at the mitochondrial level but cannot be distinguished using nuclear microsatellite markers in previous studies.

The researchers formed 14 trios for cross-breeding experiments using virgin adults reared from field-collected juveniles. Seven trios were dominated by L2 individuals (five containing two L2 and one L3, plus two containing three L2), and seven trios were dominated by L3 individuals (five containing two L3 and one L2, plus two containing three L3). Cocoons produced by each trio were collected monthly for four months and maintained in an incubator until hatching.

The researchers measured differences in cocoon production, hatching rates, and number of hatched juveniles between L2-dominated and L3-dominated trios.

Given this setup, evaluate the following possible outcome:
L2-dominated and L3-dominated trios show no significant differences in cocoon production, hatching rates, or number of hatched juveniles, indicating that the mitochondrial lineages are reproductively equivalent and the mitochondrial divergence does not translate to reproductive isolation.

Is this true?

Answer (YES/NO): NO